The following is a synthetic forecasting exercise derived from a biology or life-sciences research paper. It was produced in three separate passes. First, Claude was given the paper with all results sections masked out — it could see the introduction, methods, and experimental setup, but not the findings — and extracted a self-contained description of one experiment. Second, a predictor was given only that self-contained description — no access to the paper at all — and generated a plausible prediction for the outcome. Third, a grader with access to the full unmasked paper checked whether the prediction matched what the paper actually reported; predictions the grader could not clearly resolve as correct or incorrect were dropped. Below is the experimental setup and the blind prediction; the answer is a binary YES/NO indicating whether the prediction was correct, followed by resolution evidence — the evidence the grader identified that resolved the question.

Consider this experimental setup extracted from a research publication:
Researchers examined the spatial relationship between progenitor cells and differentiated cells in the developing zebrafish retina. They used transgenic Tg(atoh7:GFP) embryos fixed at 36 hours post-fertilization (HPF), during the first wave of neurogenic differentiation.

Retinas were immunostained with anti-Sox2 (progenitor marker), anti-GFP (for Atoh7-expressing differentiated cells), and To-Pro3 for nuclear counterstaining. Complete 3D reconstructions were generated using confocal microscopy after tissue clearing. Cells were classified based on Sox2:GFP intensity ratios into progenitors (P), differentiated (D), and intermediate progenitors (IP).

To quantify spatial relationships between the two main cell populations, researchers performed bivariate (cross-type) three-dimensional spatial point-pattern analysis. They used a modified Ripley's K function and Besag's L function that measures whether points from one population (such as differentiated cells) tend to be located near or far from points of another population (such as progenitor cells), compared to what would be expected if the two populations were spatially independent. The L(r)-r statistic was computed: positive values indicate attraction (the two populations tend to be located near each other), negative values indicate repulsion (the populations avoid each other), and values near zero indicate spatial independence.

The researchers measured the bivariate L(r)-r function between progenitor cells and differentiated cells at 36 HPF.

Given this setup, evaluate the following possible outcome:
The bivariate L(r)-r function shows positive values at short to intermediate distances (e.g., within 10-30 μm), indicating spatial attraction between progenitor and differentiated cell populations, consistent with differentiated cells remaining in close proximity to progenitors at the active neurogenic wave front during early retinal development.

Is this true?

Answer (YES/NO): NO